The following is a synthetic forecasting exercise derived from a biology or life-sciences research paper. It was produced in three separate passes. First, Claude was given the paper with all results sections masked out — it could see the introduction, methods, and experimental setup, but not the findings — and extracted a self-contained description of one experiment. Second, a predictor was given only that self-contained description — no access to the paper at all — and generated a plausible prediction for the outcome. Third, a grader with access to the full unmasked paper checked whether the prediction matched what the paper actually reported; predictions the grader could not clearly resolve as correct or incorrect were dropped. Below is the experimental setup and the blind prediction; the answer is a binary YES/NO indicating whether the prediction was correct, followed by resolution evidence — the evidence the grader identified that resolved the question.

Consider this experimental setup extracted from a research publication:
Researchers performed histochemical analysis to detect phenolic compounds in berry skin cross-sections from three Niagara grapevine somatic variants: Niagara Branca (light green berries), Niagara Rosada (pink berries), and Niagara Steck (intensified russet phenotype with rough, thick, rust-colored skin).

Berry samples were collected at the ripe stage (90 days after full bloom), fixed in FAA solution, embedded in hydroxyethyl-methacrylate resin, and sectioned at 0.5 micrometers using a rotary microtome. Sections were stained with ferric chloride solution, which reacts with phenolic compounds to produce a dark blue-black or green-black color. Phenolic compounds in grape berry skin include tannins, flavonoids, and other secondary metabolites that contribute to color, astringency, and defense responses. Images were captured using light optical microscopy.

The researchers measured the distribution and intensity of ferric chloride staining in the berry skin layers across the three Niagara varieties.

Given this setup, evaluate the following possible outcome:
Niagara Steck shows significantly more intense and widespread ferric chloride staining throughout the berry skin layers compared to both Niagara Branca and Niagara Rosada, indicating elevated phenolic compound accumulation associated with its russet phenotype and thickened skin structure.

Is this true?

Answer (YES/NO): YES